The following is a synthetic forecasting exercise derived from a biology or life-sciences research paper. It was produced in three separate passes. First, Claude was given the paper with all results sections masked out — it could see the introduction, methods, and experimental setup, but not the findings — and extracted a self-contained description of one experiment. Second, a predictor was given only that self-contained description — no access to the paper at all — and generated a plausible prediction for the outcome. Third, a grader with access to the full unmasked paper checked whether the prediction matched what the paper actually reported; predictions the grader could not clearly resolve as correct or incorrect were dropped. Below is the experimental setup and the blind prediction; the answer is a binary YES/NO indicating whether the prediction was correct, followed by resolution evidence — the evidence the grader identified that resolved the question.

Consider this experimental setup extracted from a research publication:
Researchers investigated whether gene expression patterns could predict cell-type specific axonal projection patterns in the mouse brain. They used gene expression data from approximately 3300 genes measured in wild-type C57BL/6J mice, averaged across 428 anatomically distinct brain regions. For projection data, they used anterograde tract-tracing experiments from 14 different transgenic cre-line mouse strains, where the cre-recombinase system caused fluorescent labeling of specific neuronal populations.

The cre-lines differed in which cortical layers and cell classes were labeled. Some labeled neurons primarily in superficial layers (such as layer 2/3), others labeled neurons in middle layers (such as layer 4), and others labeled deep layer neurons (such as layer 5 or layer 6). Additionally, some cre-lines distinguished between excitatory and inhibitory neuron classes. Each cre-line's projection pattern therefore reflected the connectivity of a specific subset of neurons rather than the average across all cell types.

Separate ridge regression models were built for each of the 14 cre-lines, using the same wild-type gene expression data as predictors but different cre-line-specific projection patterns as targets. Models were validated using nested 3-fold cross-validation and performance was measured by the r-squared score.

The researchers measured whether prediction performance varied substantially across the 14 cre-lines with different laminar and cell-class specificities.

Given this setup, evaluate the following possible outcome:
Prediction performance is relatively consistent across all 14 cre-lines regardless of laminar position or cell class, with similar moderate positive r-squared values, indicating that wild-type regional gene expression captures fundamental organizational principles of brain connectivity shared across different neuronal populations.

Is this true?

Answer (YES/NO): YES